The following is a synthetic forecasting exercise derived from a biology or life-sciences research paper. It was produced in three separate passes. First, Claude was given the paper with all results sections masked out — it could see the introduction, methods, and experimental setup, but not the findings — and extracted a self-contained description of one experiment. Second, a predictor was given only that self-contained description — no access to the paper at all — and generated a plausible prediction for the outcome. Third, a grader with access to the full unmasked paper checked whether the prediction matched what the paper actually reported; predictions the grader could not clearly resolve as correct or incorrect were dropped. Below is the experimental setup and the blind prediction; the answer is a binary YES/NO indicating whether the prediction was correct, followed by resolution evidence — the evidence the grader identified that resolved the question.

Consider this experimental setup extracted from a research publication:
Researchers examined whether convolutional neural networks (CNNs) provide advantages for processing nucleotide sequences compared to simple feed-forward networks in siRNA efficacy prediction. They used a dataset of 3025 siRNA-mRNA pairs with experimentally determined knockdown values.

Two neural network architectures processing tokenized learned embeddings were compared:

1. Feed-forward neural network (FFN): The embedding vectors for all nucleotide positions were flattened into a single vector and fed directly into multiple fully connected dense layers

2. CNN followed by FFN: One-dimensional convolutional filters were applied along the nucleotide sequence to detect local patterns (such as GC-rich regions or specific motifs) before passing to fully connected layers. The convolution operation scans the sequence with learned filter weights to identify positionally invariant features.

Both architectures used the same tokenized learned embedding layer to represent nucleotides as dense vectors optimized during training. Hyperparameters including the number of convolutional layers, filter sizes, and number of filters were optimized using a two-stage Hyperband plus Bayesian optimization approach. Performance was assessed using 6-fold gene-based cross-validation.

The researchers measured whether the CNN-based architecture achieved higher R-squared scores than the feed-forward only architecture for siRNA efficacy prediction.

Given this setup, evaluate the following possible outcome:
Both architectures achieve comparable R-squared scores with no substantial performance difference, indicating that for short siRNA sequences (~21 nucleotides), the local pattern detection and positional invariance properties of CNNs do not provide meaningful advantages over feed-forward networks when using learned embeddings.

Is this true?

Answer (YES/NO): YES